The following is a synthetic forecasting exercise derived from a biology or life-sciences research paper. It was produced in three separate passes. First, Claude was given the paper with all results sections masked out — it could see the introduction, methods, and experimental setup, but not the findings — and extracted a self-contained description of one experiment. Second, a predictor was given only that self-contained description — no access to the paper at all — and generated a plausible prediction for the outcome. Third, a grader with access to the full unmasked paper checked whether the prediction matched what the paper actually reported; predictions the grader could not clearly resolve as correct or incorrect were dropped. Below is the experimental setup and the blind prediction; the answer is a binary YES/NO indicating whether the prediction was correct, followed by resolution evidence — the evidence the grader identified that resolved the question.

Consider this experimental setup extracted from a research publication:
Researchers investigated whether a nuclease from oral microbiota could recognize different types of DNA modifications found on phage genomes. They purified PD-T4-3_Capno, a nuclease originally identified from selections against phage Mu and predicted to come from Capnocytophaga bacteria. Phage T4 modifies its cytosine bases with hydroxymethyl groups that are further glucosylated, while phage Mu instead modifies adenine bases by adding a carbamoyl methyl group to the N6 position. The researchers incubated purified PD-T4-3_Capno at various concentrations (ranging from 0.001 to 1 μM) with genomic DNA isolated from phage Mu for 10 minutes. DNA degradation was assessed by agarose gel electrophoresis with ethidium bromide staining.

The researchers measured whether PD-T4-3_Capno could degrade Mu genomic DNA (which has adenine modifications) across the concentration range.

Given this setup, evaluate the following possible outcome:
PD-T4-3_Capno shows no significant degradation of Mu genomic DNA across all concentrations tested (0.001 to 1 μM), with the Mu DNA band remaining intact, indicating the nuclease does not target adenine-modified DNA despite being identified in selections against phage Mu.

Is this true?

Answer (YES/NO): NO